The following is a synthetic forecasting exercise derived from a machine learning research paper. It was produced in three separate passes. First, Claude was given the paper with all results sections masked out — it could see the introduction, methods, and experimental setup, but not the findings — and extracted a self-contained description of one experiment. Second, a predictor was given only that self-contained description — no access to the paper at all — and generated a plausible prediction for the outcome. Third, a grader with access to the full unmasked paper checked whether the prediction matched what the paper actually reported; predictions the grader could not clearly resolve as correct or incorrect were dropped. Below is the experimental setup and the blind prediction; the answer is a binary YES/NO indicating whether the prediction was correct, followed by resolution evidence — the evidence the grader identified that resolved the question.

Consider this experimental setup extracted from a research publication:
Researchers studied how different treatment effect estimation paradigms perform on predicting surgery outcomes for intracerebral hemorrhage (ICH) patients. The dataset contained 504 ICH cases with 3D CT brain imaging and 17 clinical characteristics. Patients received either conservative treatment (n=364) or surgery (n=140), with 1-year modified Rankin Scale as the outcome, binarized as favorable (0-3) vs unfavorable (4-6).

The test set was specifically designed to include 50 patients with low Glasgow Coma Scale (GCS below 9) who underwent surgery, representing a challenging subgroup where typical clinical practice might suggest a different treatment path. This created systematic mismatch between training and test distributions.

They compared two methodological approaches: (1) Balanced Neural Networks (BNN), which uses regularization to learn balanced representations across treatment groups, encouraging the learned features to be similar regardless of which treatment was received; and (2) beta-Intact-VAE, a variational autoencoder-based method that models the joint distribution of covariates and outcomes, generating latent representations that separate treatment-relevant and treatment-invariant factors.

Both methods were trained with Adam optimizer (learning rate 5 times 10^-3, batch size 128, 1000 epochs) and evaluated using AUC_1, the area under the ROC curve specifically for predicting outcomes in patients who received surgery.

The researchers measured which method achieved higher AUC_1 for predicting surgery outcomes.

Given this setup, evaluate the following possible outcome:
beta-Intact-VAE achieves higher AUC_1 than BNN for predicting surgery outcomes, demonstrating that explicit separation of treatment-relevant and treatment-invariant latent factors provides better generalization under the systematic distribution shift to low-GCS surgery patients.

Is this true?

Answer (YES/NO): YES